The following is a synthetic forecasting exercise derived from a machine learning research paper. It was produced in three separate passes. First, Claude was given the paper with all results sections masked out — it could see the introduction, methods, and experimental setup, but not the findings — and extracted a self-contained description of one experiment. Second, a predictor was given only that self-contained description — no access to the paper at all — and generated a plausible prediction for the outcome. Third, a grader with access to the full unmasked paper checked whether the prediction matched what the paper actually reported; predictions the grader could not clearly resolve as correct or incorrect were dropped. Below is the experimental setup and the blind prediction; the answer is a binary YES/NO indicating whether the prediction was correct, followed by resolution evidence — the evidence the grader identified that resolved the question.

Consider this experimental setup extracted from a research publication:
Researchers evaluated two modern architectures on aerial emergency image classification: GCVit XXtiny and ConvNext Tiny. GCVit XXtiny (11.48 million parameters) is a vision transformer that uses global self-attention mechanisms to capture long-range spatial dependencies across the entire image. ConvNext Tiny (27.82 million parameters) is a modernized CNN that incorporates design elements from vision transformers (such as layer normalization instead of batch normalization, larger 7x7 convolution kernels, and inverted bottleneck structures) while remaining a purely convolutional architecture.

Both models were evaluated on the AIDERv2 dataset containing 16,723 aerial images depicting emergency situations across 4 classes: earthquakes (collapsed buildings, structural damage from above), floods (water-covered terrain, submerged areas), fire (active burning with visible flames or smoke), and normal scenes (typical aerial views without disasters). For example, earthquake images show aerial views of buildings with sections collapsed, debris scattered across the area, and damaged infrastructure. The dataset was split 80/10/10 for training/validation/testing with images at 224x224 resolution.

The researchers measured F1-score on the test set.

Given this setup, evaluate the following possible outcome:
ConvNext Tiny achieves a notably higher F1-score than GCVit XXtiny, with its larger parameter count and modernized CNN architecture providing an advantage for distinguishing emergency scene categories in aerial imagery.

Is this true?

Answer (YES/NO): NO